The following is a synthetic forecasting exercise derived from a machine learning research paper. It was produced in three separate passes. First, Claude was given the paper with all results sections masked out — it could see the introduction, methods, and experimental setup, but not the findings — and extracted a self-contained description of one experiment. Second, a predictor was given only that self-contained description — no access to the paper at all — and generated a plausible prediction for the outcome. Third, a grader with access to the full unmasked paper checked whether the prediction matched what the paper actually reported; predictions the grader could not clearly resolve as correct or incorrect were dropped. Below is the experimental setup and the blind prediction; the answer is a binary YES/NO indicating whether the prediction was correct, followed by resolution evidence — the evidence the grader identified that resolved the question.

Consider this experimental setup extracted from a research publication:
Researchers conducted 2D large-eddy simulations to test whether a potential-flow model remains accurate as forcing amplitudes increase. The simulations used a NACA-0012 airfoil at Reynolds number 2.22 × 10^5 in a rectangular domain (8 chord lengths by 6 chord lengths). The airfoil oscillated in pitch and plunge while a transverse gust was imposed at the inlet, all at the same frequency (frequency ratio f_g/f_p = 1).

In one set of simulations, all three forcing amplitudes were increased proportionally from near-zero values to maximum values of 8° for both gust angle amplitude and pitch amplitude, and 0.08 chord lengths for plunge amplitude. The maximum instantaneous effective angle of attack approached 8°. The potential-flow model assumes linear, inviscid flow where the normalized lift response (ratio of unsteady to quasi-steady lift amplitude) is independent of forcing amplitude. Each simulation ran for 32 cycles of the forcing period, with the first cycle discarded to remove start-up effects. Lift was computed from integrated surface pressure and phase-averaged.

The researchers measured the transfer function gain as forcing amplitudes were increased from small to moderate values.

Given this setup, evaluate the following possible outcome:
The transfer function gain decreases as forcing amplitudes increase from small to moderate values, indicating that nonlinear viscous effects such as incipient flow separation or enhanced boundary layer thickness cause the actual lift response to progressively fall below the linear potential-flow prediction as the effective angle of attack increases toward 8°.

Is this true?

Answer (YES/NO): NO